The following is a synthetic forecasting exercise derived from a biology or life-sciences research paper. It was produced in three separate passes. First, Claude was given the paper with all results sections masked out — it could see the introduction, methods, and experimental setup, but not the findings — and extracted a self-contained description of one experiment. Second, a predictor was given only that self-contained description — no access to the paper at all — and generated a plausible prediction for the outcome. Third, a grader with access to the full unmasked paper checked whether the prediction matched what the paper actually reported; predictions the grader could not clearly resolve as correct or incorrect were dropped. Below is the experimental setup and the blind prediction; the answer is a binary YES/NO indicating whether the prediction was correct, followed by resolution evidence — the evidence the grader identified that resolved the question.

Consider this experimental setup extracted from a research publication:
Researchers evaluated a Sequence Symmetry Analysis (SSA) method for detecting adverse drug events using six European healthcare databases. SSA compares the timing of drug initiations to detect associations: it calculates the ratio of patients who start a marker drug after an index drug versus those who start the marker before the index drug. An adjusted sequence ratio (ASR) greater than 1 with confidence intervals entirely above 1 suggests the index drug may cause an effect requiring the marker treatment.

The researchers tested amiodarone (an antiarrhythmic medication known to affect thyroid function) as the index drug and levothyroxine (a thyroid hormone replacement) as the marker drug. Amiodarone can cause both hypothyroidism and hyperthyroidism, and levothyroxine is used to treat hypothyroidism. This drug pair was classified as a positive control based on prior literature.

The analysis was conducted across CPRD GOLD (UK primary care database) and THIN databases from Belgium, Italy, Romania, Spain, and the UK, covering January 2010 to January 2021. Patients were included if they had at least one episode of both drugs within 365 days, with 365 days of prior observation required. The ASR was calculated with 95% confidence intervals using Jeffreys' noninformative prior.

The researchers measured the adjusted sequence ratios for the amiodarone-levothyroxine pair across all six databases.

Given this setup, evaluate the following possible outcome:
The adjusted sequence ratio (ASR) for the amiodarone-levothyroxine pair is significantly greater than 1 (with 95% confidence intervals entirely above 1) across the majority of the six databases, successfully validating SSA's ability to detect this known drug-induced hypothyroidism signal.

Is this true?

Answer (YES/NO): YES